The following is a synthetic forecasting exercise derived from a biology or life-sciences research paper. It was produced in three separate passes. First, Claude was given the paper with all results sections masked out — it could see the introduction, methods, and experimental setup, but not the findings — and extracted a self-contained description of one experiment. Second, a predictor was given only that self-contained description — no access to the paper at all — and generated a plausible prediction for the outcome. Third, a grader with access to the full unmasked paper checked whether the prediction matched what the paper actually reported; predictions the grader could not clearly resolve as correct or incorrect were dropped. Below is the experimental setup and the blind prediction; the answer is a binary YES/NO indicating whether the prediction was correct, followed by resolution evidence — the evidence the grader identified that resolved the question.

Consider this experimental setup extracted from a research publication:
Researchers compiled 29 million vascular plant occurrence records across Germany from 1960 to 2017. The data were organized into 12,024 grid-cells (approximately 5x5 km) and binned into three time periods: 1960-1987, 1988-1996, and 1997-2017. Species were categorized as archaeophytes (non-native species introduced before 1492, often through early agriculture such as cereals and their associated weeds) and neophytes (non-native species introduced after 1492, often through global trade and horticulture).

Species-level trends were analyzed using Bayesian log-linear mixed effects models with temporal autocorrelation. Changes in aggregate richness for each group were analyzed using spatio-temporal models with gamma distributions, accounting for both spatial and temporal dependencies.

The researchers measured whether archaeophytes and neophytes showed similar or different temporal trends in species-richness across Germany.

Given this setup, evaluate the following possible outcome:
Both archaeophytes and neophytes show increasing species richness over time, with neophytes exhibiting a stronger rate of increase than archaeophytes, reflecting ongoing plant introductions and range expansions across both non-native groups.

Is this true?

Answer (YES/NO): NO